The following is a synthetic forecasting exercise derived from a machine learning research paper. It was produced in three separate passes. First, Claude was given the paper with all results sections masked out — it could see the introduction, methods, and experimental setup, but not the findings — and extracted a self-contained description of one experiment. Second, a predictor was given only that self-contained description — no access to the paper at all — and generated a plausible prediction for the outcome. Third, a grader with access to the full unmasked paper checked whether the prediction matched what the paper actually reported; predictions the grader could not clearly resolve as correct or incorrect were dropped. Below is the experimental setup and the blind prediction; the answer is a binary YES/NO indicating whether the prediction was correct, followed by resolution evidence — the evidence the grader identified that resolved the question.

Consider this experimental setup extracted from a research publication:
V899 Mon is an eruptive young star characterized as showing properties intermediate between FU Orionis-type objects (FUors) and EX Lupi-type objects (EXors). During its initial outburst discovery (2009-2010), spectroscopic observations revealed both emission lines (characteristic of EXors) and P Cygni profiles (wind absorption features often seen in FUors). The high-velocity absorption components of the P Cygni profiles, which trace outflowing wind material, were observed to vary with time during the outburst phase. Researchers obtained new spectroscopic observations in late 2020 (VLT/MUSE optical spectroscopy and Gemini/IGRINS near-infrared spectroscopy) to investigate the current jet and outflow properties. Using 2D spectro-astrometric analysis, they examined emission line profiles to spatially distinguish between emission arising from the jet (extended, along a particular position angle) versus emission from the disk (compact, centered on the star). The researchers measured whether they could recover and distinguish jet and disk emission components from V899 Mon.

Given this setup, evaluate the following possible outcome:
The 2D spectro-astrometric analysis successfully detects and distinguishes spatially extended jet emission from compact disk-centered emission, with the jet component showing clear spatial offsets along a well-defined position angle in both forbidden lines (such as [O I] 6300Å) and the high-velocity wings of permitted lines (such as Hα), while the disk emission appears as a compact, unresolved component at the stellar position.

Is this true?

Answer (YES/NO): NO